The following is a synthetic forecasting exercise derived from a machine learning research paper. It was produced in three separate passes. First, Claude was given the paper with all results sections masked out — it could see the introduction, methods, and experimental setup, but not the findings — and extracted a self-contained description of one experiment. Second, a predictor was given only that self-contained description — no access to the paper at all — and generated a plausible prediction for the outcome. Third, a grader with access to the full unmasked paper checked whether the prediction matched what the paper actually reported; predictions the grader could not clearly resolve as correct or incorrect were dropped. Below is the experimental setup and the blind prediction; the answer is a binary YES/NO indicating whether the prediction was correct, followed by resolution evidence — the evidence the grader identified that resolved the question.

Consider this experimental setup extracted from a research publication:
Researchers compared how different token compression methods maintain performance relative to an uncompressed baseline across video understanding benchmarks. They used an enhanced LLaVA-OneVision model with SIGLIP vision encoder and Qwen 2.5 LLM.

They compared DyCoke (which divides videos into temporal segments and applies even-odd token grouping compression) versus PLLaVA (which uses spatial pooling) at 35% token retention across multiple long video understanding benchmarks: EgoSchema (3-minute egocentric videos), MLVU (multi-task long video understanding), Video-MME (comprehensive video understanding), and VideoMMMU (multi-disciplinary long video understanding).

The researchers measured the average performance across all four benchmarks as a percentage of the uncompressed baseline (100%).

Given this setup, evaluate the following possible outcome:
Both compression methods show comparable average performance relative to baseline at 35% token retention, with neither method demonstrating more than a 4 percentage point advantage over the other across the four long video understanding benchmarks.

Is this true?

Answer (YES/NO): YES